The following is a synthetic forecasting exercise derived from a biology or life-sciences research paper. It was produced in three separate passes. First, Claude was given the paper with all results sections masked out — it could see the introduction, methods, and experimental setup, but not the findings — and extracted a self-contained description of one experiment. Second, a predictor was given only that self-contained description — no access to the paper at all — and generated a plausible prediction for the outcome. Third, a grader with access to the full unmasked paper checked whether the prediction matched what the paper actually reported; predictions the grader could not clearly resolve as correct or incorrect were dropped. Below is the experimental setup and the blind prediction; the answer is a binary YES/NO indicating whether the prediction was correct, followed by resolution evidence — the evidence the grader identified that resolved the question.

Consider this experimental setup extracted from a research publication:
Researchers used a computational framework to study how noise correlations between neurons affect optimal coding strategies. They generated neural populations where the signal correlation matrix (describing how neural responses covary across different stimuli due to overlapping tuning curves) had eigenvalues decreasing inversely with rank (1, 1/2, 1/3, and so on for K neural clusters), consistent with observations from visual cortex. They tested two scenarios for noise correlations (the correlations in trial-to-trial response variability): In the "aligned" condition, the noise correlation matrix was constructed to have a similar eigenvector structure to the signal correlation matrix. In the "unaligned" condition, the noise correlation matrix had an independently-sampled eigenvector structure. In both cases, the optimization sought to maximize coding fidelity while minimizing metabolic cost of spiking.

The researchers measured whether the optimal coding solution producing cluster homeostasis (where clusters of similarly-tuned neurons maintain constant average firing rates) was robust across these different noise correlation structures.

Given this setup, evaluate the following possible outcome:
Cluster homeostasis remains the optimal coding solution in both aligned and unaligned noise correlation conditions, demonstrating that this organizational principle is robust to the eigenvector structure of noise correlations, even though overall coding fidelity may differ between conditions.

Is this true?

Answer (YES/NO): YES